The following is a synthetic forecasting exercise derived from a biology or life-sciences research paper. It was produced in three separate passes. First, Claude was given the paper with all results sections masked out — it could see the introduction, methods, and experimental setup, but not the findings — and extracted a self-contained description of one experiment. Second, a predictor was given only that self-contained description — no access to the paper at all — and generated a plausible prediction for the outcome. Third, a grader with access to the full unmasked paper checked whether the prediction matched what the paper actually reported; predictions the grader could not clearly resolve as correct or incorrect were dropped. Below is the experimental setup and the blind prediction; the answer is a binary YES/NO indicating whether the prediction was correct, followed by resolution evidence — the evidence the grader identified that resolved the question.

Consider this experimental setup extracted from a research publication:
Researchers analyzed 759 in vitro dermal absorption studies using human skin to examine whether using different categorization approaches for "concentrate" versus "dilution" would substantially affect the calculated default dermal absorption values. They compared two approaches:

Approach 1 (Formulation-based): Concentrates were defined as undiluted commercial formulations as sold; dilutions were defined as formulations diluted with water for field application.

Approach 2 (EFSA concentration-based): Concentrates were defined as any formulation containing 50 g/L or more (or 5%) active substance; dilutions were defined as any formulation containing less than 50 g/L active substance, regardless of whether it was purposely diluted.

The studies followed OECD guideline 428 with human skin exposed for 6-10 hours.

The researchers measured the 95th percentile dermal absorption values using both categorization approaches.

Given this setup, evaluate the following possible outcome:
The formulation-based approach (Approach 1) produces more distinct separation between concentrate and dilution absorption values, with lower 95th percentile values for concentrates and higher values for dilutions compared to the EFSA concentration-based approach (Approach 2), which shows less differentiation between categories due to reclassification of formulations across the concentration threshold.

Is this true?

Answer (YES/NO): NO